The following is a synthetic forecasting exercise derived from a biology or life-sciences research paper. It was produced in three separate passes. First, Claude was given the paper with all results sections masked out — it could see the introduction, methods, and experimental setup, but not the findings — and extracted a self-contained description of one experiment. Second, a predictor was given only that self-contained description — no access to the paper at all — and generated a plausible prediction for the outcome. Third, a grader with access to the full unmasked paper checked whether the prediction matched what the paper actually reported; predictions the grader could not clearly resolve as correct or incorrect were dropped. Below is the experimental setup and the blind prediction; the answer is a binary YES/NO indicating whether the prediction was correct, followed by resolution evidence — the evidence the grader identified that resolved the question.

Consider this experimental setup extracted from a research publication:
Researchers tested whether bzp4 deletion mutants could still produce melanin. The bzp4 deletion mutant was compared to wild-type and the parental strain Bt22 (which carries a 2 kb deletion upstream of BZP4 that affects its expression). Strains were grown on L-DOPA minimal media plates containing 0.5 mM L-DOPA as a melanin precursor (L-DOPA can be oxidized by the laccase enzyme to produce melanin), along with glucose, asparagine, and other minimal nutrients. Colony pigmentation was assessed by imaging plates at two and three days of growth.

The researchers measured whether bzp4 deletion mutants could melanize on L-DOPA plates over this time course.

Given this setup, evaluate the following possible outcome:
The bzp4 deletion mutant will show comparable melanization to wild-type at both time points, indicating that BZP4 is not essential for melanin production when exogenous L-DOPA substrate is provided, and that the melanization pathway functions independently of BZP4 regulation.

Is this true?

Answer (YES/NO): NO